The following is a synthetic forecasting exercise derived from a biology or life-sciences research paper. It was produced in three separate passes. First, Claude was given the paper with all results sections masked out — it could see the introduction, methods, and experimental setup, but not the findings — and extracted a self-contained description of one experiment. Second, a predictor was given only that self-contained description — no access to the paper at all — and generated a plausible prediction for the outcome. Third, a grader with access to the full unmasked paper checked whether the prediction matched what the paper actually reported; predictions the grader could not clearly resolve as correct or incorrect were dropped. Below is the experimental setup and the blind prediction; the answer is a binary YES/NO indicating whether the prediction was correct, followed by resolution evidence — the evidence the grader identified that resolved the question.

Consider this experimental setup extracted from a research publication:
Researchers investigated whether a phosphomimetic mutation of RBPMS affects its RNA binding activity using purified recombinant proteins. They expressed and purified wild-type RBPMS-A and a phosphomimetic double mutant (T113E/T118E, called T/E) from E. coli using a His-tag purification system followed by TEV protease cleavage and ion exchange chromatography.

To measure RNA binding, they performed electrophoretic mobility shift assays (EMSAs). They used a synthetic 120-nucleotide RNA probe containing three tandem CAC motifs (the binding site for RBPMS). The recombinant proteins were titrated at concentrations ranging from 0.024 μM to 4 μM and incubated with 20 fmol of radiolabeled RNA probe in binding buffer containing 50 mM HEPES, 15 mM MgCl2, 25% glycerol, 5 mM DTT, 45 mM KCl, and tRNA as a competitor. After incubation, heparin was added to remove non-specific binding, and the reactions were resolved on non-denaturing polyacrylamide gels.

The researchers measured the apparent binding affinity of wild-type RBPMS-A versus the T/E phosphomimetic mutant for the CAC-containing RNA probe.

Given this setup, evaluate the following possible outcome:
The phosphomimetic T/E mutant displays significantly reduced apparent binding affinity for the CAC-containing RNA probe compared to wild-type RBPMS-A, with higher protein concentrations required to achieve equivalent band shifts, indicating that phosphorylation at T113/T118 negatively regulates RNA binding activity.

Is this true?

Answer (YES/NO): YES